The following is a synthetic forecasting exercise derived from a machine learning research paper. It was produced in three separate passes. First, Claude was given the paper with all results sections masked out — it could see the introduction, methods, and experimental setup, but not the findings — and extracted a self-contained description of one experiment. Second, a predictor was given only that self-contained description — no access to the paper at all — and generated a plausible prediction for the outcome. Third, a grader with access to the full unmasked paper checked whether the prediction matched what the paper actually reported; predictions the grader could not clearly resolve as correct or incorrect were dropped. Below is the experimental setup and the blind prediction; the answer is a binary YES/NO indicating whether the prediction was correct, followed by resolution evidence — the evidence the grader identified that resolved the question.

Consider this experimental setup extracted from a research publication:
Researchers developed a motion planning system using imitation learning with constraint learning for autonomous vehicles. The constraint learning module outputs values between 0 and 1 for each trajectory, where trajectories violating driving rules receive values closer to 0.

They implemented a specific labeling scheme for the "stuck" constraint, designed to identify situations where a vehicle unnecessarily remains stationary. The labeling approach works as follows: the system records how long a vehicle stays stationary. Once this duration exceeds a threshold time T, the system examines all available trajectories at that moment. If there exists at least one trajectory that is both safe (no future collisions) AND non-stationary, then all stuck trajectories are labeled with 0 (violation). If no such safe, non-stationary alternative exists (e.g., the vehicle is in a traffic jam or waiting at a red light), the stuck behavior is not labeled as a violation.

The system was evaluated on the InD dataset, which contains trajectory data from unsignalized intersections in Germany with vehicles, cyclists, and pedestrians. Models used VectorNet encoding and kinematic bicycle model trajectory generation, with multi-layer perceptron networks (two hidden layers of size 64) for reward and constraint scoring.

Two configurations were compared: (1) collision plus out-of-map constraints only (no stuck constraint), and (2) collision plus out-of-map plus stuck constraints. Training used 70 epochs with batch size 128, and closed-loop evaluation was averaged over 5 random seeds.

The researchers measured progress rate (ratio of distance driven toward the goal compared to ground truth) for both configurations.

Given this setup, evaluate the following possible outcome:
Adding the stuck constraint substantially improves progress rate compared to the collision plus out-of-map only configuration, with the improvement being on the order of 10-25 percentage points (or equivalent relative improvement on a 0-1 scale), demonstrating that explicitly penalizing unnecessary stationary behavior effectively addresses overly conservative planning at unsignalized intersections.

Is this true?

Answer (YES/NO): NO